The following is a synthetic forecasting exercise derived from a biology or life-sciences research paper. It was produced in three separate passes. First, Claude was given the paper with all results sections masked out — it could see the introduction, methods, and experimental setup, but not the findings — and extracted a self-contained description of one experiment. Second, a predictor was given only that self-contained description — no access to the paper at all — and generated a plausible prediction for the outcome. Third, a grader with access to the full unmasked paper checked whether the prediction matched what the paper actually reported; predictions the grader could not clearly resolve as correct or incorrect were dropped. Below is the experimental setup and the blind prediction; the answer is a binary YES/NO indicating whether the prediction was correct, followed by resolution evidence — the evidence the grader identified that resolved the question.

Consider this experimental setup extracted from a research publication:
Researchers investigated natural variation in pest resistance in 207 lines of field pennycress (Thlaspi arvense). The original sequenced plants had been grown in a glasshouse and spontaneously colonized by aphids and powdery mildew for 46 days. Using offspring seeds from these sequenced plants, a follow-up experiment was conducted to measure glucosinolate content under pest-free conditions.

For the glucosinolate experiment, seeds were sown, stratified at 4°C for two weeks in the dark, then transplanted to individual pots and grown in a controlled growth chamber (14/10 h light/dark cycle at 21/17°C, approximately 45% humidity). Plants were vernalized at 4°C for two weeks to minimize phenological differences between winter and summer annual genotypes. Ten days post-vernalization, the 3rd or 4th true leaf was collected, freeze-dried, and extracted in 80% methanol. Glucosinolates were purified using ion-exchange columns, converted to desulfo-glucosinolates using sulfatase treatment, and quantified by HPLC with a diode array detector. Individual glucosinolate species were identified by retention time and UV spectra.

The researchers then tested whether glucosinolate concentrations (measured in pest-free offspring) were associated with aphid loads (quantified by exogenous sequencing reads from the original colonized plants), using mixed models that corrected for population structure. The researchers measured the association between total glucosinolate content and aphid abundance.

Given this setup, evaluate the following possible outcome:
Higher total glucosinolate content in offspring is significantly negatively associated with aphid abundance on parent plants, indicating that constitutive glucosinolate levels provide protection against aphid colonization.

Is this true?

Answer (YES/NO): NO